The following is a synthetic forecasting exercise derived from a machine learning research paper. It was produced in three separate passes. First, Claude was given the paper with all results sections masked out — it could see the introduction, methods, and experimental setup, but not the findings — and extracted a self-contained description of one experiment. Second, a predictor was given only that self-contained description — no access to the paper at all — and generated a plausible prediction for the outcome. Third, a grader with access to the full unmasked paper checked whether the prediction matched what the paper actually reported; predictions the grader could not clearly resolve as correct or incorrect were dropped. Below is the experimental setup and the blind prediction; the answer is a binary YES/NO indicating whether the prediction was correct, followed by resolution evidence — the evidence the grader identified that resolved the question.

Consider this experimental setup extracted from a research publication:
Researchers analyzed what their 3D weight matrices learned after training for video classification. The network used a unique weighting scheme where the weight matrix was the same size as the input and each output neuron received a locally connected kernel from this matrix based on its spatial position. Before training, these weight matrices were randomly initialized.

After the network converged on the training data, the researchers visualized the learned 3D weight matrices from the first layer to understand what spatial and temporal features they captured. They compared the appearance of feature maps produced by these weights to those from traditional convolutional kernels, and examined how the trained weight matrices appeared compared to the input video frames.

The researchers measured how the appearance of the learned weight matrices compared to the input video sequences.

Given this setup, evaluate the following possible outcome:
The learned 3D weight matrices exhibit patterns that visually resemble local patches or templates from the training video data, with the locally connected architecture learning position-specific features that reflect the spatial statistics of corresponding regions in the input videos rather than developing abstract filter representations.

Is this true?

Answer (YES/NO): NO